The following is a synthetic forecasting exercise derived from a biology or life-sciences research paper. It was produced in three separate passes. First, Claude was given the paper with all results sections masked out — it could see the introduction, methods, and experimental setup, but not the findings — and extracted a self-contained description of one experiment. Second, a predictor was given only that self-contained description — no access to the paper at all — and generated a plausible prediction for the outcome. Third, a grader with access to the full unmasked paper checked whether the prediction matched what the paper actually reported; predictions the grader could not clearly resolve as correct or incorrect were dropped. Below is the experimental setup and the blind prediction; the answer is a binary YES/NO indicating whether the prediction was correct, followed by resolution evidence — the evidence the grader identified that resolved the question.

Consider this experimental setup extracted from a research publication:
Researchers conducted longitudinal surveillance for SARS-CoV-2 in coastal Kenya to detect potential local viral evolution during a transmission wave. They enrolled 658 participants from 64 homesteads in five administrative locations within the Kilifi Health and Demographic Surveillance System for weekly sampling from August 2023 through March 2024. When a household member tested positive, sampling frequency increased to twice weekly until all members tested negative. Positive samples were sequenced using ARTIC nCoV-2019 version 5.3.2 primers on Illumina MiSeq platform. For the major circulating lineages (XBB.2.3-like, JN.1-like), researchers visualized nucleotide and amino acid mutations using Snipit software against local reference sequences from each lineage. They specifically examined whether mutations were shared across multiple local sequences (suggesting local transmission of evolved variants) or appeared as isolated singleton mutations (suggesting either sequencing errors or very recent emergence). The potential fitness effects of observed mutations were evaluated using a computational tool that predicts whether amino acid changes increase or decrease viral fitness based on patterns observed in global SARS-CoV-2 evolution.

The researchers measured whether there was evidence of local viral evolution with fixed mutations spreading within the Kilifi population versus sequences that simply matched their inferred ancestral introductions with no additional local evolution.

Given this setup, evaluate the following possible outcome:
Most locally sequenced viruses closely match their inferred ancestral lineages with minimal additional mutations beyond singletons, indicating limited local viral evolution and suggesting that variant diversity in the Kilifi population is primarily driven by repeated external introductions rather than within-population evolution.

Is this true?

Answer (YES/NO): NO